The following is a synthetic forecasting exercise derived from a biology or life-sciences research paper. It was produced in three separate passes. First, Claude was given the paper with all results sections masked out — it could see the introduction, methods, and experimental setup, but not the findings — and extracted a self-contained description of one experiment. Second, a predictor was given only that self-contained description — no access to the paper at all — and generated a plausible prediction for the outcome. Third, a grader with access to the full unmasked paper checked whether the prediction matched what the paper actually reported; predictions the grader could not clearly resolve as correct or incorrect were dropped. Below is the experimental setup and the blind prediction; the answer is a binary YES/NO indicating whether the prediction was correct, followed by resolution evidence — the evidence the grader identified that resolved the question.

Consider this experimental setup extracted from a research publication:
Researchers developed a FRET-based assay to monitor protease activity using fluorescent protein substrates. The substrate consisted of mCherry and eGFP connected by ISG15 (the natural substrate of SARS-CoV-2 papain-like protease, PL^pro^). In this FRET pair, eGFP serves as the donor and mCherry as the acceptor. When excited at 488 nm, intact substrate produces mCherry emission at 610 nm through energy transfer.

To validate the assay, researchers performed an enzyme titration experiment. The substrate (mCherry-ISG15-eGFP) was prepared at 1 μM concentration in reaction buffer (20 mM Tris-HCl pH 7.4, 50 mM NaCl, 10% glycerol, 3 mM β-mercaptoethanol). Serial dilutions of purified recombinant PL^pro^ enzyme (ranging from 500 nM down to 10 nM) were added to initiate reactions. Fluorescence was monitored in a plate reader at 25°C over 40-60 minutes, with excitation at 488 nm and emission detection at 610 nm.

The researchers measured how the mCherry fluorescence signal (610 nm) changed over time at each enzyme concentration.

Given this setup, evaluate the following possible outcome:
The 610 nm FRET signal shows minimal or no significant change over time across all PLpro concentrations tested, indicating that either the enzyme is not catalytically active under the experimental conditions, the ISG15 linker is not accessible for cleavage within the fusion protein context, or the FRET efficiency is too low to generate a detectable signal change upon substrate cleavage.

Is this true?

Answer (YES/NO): NO